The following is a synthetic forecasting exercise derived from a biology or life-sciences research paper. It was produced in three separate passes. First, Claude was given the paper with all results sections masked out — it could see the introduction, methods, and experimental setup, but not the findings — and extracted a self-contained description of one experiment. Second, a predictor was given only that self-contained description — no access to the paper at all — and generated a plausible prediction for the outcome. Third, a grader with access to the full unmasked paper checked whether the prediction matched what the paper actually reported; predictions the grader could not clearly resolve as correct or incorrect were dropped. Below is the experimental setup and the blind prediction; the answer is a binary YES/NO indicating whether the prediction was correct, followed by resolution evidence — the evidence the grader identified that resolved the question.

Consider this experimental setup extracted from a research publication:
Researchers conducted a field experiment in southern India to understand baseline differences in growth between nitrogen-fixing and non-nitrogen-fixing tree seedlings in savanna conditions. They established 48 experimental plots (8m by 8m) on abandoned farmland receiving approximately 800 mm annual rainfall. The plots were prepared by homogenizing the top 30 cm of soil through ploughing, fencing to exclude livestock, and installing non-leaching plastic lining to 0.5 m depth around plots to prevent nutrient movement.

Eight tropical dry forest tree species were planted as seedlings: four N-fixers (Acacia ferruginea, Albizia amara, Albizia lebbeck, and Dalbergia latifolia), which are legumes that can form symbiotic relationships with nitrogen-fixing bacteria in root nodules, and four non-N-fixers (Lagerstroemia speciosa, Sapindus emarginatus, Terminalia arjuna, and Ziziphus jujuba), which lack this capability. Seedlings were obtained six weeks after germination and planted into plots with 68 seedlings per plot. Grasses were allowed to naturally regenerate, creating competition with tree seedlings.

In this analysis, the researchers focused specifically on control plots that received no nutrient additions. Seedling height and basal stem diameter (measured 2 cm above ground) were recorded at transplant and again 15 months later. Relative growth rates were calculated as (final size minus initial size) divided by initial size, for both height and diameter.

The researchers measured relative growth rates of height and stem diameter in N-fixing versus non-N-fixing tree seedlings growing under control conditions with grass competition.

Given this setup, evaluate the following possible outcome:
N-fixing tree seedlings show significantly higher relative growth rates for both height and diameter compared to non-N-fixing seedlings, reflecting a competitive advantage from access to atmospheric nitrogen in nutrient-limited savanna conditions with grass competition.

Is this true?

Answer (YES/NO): NO